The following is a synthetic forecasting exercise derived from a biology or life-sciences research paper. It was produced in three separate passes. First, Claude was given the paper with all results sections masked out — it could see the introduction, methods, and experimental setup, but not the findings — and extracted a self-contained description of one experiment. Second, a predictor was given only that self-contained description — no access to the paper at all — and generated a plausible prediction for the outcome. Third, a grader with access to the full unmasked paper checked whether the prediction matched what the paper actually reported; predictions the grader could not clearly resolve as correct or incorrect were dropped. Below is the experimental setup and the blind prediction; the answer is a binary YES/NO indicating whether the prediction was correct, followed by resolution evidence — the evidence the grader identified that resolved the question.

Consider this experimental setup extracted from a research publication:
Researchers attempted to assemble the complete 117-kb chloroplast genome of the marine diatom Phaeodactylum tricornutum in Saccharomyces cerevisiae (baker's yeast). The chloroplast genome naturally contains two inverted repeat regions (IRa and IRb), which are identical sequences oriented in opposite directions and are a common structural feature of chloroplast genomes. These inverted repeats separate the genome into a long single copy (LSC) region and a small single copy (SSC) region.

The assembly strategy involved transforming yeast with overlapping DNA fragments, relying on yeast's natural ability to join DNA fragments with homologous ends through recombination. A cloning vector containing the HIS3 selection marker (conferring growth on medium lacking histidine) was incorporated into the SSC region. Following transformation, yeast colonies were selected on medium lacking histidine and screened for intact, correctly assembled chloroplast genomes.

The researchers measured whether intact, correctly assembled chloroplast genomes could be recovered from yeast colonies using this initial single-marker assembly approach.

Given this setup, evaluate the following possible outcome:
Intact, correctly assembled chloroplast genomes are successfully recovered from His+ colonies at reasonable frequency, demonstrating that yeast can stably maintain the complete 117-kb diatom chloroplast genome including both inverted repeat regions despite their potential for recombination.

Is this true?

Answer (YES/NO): NO